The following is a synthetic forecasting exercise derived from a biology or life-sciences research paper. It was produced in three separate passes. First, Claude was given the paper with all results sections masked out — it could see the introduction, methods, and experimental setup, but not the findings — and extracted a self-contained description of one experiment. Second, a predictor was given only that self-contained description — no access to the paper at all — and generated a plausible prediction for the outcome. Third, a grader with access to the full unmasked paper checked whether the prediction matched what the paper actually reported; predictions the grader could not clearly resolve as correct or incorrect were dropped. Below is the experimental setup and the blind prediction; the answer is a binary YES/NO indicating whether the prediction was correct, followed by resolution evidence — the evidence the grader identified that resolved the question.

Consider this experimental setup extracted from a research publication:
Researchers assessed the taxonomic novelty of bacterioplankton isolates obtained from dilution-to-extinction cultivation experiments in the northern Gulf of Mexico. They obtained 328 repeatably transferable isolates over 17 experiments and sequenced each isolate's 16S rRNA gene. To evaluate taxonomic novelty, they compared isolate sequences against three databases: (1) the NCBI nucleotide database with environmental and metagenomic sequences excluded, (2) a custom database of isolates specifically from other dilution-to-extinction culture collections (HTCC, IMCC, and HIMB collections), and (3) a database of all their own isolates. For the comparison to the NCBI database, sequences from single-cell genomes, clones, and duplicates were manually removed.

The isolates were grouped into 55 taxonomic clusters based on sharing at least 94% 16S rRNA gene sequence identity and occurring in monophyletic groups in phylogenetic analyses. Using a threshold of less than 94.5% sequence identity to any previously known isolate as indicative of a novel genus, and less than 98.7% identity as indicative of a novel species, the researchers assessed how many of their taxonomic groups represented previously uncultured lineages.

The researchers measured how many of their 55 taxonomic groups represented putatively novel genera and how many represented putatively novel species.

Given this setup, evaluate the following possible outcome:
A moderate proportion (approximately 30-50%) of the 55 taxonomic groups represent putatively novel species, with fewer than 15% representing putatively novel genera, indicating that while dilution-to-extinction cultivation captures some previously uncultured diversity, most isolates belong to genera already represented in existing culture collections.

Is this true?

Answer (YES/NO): NO